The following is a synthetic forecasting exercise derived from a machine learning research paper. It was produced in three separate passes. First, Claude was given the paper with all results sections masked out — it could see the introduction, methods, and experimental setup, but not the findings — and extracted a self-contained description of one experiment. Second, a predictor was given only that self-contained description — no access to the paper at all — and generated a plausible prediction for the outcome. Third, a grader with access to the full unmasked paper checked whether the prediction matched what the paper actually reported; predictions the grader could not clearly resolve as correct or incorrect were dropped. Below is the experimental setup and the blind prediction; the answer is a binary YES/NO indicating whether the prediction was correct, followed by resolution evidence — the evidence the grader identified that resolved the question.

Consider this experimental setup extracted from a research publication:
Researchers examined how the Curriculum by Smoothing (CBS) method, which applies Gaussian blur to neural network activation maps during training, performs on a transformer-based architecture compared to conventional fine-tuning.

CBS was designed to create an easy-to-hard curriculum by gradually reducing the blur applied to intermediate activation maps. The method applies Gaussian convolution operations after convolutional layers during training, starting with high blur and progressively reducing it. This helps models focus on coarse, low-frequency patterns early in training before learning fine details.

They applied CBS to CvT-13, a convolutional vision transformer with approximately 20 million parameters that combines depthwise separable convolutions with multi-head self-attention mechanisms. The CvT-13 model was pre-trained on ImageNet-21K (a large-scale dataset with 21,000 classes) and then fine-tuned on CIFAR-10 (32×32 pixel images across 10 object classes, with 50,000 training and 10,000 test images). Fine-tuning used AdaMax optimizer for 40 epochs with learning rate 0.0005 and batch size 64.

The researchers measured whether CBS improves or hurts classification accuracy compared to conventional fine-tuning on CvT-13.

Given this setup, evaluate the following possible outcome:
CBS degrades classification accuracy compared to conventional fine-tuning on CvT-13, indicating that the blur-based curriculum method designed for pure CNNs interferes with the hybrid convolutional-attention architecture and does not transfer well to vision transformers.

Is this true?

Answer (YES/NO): YES